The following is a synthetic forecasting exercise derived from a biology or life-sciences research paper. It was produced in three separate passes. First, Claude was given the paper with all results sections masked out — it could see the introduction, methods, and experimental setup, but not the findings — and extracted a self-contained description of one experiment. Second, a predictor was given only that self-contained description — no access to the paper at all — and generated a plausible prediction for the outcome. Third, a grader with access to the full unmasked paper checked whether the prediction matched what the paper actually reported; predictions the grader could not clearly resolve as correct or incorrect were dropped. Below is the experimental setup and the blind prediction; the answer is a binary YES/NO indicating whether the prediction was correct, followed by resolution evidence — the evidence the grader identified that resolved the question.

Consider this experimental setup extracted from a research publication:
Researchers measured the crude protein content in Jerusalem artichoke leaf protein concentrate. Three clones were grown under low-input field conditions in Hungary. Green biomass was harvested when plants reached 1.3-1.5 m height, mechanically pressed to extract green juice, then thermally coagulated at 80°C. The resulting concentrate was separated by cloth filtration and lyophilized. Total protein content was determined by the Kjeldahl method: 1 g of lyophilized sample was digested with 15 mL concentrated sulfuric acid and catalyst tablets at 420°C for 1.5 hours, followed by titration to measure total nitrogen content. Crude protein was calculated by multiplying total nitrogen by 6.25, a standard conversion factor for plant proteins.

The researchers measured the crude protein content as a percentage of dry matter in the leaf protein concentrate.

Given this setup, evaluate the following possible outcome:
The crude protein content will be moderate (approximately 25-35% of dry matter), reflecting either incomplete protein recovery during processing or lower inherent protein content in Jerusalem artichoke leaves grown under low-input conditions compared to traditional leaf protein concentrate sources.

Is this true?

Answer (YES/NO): YES